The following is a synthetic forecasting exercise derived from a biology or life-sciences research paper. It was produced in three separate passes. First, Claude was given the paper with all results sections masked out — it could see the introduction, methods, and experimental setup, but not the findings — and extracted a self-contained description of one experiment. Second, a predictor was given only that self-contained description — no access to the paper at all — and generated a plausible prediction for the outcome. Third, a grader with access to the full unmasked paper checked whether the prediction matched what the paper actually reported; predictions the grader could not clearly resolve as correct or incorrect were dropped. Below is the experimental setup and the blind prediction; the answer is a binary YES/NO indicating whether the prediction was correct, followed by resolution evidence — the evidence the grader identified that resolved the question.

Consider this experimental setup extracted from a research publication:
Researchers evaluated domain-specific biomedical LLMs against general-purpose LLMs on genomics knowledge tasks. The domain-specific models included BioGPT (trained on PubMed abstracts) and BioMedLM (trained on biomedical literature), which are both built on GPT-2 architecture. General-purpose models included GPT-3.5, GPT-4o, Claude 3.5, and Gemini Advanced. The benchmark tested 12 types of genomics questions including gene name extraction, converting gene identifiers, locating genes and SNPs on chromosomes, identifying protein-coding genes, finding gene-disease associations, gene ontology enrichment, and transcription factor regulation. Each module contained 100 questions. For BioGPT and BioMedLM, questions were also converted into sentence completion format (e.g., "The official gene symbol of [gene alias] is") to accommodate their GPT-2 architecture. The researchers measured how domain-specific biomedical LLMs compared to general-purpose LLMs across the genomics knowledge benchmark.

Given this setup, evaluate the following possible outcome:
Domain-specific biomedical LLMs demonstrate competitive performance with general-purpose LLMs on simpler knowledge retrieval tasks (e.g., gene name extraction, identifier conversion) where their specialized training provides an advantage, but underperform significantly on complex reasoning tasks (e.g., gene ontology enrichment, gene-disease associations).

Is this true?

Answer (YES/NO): NO